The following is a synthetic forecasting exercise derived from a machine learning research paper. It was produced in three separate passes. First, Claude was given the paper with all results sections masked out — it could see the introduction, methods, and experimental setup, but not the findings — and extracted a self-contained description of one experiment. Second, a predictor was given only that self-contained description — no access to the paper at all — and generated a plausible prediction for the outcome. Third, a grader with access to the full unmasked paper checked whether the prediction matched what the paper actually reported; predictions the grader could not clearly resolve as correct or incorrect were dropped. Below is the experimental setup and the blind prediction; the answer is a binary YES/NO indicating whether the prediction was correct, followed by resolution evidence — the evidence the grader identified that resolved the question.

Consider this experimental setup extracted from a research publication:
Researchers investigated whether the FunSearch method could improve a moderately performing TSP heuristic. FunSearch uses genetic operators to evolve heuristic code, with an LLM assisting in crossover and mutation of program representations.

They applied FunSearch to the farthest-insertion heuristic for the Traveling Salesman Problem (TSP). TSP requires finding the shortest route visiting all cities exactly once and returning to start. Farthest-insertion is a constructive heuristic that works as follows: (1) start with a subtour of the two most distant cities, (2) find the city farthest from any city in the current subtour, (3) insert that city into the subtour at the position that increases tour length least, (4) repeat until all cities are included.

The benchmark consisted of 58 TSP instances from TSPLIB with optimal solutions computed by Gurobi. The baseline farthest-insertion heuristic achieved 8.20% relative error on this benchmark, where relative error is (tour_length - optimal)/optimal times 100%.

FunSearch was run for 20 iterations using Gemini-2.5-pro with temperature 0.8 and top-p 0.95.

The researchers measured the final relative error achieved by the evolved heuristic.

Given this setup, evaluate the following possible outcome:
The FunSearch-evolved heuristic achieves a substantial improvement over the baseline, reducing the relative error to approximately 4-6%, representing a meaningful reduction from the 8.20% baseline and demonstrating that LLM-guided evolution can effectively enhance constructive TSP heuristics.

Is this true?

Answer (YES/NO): NO